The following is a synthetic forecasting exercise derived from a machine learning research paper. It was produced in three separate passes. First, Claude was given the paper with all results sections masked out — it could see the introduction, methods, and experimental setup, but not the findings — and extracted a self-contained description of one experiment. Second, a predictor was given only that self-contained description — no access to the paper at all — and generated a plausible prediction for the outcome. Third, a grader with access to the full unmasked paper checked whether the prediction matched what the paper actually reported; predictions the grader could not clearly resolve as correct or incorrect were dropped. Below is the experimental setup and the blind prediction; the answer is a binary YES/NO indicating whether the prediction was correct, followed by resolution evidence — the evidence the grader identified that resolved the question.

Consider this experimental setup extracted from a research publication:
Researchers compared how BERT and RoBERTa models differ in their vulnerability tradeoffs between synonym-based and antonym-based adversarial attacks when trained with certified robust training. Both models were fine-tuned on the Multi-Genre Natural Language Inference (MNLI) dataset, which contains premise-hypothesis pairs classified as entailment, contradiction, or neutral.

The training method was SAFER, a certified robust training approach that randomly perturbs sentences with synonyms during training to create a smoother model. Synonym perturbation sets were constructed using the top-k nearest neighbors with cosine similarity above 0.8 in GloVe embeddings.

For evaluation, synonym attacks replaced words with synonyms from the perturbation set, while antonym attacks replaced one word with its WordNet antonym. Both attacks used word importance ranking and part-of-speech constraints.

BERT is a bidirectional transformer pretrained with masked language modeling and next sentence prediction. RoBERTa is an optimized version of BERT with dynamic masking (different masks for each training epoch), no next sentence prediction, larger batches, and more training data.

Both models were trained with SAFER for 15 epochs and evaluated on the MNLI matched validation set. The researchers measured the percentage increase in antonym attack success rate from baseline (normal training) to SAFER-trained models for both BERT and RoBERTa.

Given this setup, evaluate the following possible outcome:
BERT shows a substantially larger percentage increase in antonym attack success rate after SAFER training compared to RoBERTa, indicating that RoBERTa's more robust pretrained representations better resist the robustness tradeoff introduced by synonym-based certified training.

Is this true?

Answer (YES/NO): NO